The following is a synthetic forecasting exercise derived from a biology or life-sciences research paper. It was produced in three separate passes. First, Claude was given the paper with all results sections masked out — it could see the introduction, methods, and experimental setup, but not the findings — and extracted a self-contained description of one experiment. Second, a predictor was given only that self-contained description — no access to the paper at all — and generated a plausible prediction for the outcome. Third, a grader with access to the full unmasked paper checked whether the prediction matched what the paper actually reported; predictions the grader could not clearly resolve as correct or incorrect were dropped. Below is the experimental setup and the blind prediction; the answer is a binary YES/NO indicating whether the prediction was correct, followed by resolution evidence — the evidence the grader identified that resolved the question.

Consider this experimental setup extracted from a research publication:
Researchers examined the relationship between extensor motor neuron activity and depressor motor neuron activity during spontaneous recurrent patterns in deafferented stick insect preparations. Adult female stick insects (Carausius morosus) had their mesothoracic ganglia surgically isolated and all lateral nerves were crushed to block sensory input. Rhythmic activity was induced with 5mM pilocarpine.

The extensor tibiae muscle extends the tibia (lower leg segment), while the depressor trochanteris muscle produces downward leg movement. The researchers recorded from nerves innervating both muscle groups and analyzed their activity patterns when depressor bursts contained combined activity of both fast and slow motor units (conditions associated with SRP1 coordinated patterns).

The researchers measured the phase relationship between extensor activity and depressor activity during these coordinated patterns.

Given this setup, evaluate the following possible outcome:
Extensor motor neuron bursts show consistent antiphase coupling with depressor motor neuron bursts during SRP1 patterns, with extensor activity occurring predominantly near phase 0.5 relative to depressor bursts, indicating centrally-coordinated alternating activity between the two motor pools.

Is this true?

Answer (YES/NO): YES